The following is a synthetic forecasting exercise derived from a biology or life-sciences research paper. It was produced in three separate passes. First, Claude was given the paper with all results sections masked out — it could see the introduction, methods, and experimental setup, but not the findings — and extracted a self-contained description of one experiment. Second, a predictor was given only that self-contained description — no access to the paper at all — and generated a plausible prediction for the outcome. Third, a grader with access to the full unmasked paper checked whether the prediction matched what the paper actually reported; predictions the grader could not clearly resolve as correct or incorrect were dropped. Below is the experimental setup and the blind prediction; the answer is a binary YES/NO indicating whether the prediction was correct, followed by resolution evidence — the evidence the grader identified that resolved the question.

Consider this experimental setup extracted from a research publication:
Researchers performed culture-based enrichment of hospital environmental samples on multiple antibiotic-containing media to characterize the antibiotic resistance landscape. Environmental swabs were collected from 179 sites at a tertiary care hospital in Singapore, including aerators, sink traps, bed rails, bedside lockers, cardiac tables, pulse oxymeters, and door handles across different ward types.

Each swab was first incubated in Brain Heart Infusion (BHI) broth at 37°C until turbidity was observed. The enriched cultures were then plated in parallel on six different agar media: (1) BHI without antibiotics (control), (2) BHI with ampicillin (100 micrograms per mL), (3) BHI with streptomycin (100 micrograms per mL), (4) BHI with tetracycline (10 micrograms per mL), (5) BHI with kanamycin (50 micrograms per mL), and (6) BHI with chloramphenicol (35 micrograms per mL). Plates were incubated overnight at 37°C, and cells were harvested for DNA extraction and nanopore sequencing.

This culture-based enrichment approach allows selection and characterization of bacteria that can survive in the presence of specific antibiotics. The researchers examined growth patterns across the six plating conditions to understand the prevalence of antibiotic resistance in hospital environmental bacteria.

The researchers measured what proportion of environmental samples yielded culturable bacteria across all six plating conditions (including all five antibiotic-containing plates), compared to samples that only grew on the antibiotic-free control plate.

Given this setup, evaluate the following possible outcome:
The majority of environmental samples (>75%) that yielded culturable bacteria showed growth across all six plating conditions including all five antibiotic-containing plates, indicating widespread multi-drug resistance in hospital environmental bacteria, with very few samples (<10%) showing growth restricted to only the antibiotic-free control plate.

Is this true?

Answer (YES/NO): NO